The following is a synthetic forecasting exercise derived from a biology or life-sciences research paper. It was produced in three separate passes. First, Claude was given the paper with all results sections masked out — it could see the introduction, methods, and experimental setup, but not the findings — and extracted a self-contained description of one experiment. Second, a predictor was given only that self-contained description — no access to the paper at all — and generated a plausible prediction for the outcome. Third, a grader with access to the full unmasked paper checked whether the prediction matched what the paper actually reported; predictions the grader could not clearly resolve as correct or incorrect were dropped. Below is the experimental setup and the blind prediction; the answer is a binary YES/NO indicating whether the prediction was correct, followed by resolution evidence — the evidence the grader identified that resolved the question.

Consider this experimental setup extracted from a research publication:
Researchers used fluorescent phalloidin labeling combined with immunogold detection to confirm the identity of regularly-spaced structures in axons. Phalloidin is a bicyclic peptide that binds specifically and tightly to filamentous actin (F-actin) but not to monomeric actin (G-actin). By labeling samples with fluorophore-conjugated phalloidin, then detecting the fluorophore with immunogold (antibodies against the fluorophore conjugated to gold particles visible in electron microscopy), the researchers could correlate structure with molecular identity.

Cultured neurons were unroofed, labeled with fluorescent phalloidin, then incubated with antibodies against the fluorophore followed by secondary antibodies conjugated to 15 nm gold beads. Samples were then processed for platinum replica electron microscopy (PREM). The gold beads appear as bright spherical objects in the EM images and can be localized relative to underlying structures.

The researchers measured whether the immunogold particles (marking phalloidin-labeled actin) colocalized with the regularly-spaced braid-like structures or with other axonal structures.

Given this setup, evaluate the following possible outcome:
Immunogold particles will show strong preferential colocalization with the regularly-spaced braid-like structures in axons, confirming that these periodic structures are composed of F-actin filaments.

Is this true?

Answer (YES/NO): YES